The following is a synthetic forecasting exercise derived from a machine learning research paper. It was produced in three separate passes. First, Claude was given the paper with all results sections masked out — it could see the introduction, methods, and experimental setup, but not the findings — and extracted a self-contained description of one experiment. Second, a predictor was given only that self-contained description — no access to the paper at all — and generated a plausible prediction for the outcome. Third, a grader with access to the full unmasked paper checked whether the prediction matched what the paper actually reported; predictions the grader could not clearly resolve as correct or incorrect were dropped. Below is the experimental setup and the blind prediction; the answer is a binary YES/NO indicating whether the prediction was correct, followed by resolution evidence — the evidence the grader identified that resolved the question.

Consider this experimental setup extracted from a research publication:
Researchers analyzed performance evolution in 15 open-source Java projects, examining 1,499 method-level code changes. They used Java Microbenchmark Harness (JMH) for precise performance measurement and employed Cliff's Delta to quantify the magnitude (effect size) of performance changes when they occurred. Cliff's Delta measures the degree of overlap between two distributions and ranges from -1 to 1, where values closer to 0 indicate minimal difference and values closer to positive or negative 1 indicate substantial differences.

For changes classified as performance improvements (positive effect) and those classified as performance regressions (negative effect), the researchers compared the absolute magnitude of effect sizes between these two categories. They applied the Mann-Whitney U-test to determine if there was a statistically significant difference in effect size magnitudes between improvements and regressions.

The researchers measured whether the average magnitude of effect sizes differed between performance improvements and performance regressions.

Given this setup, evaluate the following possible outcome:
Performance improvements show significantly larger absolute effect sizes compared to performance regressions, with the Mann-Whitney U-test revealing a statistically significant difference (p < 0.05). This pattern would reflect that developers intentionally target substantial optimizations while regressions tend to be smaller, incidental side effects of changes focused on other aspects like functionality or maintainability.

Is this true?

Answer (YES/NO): NO